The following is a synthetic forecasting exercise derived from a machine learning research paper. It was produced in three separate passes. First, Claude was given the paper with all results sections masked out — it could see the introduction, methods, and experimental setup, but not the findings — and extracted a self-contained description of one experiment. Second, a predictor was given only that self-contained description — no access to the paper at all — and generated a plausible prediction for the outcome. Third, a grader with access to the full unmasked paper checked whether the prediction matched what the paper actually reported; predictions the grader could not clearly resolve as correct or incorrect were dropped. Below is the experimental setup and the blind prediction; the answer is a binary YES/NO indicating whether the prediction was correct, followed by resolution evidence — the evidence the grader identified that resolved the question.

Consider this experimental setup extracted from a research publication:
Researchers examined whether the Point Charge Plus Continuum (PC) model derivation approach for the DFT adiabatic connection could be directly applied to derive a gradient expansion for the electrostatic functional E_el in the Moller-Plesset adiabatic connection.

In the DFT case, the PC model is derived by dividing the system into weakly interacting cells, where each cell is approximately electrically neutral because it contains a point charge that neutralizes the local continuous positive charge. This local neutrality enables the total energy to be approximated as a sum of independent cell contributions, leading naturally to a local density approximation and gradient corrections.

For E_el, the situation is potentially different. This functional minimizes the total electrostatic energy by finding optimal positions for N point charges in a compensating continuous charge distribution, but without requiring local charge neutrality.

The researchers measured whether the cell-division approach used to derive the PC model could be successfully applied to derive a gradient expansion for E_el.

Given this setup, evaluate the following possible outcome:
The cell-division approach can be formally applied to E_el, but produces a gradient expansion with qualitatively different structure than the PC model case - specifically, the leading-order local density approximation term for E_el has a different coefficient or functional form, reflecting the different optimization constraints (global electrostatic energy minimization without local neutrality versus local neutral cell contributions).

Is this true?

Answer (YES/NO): NO